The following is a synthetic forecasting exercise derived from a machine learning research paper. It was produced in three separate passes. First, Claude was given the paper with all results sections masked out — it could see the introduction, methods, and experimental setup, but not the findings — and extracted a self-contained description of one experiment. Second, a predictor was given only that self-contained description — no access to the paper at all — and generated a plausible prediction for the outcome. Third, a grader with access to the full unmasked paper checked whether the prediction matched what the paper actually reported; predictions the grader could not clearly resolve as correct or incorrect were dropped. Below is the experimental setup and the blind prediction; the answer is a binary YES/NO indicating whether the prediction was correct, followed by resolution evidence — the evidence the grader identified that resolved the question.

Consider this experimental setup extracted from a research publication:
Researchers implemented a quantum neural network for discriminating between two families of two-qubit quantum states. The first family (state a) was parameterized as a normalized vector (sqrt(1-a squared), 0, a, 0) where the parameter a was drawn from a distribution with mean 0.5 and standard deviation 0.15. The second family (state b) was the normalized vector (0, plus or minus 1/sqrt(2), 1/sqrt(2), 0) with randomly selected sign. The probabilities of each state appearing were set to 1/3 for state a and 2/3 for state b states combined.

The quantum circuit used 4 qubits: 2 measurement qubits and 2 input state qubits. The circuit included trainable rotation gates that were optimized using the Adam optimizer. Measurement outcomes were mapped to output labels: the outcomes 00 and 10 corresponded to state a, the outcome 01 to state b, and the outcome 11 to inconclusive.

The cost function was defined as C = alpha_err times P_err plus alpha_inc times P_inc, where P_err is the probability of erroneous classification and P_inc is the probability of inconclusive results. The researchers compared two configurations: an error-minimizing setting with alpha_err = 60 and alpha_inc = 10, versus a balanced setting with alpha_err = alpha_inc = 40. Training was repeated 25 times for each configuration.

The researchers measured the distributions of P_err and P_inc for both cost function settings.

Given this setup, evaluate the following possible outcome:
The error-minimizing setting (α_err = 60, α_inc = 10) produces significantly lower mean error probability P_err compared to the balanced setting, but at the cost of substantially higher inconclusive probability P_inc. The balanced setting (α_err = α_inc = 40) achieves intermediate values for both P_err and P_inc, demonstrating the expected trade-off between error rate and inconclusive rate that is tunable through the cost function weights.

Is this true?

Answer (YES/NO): NO